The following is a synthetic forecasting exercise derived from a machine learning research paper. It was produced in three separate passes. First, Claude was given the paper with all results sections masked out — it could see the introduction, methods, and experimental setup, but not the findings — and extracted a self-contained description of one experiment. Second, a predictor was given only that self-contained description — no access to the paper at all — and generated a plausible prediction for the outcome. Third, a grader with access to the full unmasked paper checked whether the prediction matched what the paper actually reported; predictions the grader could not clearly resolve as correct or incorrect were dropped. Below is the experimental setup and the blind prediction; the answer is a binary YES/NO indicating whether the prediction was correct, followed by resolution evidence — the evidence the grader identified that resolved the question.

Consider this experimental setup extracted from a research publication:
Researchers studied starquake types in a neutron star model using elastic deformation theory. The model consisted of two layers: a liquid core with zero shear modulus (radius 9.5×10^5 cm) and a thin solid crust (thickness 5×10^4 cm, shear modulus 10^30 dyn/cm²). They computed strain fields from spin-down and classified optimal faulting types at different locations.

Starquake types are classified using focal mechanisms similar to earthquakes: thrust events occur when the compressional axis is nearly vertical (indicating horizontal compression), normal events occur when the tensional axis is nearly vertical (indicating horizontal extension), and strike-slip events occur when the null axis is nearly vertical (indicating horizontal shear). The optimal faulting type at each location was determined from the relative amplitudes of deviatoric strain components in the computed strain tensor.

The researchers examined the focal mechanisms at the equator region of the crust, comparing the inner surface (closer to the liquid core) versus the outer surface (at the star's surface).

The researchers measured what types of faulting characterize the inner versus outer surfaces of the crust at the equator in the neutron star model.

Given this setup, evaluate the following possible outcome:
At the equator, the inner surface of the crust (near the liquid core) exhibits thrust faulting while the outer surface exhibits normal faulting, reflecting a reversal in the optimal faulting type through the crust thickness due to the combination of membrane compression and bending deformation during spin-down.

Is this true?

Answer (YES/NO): NO